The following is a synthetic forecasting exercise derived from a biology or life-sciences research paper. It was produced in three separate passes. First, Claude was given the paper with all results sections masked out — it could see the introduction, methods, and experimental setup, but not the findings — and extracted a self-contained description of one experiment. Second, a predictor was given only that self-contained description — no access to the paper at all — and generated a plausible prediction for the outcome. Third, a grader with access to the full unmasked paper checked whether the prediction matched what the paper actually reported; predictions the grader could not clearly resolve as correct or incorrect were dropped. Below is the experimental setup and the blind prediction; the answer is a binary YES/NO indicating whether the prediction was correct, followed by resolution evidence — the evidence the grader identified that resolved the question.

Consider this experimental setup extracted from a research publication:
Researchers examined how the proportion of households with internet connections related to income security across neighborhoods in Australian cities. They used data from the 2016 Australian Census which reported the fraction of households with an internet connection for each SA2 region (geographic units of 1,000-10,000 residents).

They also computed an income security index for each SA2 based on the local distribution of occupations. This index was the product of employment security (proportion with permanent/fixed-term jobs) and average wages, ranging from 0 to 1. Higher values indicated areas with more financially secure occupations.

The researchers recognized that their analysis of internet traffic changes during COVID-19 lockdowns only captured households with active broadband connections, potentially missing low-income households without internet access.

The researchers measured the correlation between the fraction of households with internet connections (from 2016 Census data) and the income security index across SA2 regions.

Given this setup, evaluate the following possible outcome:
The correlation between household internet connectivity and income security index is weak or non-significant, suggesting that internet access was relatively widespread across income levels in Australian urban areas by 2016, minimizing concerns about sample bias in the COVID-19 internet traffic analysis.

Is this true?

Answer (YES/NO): NO